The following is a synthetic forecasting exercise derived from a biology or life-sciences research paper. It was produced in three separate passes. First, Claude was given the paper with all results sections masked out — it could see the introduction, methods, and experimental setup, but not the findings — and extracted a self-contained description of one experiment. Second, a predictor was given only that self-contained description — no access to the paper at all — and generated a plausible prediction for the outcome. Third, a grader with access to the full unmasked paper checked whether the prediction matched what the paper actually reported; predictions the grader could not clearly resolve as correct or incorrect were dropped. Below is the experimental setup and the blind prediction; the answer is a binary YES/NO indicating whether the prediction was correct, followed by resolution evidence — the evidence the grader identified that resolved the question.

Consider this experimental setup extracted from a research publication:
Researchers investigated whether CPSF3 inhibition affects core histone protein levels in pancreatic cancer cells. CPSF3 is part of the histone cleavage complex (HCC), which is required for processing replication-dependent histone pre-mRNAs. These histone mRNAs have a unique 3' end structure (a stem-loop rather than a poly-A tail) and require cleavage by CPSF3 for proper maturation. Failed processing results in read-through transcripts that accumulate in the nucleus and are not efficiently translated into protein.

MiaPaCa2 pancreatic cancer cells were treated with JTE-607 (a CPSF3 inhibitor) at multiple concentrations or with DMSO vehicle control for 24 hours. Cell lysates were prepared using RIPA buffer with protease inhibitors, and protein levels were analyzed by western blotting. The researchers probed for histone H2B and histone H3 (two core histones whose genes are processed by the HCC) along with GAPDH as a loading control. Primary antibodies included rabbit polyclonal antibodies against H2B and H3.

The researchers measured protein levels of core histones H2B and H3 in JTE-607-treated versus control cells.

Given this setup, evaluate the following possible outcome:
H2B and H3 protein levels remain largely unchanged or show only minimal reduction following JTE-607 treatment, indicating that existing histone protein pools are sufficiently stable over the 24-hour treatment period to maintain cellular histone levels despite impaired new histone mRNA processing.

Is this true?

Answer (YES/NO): NO